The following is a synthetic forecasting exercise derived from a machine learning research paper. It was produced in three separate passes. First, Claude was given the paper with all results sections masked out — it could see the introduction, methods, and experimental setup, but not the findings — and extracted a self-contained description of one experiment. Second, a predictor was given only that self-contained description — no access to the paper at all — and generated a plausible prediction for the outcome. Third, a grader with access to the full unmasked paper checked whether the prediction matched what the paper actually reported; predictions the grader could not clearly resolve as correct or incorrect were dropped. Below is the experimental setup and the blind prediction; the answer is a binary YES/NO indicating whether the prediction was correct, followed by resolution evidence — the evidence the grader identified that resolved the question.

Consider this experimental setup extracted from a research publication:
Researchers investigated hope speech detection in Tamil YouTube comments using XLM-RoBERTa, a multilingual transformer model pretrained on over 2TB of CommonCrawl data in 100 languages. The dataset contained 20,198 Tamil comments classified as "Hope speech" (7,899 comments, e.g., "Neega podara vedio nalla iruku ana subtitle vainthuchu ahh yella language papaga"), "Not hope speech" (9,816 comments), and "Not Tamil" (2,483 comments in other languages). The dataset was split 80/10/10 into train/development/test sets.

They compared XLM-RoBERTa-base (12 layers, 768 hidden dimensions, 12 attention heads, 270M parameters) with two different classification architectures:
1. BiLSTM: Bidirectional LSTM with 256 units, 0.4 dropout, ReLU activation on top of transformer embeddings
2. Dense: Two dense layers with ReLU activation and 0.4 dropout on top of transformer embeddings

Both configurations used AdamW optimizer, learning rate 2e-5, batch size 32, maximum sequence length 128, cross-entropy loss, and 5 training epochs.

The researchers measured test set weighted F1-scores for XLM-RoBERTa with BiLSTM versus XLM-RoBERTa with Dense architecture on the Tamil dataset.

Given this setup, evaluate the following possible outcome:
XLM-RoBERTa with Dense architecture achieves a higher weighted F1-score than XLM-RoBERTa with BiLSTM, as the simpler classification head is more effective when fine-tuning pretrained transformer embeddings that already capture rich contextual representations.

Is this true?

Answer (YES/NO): NO